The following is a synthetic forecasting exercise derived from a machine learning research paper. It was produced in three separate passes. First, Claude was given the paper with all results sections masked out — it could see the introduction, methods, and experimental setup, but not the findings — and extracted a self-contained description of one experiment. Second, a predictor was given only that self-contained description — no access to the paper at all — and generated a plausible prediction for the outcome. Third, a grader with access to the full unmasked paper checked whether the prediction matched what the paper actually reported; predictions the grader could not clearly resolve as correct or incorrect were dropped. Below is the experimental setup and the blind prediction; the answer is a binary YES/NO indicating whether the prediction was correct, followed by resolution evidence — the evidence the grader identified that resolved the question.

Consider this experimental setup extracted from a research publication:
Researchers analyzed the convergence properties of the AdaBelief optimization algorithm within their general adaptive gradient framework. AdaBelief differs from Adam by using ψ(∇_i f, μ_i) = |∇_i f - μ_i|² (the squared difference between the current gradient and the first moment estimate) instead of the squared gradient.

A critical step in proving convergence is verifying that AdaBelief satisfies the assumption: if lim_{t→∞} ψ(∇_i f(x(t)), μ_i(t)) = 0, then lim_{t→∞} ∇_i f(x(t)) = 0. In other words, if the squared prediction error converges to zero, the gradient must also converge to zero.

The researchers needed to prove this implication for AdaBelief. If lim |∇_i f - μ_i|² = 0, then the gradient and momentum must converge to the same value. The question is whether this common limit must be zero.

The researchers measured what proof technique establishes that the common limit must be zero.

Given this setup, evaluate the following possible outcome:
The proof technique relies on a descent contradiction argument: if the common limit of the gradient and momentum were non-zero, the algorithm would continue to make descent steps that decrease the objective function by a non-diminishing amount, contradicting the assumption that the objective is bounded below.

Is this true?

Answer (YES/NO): NO